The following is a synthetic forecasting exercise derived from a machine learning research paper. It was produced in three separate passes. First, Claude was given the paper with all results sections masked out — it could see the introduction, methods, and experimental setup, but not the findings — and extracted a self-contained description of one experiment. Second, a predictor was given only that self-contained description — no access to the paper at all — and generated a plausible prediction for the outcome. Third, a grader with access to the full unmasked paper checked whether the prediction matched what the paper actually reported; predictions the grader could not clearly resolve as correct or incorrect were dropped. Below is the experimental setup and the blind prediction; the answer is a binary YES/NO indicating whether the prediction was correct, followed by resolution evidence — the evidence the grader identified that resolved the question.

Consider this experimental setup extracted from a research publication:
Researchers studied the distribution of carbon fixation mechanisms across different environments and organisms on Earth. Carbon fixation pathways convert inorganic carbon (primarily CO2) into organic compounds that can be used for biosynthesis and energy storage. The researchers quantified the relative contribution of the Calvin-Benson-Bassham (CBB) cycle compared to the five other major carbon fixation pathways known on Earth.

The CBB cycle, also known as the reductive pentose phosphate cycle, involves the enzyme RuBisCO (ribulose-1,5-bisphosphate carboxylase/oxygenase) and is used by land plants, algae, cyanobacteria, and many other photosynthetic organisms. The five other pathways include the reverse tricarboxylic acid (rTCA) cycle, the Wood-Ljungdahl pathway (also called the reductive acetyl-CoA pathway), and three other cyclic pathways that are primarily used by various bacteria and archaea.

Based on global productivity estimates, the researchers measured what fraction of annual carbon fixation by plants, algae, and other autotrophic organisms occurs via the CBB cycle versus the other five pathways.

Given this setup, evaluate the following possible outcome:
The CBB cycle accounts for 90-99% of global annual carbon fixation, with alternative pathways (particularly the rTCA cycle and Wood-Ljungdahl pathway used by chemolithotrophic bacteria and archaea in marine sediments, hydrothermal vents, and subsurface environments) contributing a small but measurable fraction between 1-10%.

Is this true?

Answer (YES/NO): YES